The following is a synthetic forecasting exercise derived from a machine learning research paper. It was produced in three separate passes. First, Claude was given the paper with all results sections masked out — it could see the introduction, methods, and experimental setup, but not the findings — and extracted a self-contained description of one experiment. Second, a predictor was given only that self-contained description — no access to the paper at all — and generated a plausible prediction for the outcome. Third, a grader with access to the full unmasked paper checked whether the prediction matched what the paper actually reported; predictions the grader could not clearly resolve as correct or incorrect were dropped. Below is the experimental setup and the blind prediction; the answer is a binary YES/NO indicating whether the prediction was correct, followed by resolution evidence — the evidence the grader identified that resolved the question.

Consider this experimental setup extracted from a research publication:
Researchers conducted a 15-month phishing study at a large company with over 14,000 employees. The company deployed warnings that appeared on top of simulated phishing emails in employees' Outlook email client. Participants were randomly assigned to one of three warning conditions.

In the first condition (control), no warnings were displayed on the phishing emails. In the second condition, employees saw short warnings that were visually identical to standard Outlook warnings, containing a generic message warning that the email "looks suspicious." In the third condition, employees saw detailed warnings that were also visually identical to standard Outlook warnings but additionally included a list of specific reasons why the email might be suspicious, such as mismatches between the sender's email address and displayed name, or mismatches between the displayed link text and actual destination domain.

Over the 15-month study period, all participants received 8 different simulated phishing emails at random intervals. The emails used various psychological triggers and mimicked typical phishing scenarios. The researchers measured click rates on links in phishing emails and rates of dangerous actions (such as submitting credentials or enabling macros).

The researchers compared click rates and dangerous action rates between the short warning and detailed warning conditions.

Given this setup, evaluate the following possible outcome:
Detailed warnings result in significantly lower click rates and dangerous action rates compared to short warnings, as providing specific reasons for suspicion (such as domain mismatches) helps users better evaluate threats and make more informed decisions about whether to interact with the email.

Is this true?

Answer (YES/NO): NO